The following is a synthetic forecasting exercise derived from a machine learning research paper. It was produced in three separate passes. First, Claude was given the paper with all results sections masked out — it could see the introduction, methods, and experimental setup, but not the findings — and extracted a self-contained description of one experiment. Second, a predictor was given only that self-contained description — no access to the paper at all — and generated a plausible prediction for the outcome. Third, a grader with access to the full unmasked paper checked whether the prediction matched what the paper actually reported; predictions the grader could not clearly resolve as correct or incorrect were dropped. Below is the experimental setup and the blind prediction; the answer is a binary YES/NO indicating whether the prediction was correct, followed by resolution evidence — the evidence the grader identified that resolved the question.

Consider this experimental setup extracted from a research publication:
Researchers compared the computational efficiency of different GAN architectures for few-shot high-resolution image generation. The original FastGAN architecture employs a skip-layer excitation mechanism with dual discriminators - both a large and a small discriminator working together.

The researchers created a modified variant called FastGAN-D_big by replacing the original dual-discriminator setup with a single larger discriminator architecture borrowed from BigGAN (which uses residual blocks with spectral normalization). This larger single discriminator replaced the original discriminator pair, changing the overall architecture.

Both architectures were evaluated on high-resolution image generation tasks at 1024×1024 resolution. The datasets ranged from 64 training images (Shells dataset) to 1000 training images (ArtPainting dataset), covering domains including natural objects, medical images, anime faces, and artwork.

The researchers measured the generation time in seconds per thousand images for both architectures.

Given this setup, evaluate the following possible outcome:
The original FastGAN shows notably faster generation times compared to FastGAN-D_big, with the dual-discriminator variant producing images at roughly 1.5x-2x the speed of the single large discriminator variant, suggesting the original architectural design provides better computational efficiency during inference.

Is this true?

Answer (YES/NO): NO